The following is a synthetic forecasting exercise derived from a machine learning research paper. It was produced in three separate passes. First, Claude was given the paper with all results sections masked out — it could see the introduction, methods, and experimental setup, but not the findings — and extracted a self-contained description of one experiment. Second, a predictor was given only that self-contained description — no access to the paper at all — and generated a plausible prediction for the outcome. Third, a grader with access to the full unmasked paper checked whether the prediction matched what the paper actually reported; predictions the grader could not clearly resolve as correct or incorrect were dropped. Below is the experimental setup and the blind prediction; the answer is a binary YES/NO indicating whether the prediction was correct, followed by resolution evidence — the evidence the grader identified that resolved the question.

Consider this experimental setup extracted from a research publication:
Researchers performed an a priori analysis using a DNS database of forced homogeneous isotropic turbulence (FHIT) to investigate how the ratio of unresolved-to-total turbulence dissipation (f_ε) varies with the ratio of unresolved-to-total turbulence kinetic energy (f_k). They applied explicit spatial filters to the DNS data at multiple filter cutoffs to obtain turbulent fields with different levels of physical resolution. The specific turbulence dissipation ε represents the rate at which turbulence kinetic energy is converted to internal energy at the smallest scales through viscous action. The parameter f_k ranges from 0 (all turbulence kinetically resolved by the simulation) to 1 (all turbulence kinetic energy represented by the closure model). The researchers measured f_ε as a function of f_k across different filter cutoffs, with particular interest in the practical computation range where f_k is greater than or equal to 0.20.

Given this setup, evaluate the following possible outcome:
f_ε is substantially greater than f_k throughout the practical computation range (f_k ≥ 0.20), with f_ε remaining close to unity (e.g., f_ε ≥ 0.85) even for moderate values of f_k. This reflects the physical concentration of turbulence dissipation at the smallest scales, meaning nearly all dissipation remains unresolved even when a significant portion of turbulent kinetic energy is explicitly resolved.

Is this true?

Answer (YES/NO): YES